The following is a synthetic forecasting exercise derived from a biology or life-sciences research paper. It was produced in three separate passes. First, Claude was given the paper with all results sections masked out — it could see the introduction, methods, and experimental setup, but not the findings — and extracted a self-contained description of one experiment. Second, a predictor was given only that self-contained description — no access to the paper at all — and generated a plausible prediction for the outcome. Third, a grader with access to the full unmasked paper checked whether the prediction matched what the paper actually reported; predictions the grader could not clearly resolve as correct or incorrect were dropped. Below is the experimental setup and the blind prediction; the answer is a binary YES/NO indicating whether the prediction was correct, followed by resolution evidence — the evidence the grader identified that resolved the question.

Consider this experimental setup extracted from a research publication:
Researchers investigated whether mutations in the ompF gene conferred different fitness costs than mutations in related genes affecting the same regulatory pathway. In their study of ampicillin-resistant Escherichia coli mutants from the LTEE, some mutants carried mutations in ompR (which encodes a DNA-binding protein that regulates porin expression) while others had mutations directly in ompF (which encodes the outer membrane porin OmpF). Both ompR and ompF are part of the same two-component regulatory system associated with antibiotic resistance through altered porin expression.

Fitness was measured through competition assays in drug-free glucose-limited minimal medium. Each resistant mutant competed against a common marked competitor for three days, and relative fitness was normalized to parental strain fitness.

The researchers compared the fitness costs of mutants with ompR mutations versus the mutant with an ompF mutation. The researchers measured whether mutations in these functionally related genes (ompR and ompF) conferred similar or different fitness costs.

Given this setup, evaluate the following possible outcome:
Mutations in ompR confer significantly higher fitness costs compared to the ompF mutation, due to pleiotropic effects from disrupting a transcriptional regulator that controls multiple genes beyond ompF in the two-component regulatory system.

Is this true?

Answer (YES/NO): NO